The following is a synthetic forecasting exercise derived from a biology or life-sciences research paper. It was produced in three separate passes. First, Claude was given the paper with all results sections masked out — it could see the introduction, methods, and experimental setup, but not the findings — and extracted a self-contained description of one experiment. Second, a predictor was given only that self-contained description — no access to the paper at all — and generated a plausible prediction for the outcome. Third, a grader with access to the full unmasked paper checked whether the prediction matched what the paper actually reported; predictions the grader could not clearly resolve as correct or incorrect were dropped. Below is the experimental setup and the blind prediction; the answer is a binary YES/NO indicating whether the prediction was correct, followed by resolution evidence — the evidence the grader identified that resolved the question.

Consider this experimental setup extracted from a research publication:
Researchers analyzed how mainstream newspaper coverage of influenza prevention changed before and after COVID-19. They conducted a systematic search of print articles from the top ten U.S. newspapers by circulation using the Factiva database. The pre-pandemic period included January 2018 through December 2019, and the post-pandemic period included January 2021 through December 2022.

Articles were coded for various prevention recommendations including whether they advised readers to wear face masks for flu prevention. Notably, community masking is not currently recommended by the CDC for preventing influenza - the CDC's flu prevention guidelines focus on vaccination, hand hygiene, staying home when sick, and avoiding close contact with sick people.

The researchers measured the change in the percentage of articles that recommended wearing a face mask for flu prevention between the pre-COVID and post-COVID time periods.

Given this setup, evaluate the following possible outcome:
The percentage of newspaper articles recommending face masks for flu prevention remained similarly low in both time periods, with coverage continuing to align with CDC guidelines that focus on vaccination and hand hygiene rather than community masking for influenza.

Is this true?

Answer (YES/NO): NO